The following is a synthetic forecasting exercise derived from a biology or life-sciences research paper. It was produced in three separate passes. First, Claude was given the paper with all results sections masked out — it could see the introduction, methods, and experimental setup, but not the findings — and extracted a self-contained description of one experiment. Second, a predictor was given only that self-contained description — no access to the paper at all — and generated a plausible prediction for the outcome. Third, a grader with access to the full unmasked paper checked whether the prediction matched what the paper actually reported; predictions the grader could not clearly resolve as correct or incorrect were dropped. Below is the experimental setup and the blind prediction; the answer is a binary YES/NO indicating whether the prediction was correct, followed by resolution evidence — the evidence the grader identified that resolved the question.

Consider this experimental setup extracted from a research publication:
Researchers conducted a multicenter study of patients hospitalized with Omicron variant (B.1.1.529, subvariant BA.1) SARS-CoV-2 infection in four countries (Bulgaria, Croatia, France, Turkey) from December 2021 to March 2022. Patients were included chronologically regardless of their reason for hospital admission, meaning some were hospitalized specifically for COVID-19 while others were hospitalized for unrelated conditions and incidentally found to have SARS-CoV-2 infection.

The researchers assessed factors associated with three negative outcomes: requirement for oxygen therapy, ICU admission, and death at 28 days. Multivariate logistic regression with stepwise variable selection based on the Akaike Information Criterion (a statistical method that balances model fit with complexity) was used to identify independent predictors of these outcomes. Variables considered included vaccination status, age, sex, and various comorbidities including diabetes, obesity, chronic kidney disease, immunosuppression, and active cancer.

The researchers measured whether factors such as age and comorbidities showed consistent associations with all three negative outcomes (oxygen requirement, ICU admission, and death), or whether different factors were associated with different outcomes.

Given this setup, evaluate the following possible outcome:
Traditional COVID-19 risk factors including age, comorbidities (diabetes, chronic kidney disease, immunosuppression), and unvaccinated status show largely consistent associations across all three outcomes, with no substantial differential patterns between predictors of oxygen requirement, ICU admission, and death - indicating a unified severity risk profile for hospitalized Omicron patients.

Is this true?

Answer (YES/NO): NO